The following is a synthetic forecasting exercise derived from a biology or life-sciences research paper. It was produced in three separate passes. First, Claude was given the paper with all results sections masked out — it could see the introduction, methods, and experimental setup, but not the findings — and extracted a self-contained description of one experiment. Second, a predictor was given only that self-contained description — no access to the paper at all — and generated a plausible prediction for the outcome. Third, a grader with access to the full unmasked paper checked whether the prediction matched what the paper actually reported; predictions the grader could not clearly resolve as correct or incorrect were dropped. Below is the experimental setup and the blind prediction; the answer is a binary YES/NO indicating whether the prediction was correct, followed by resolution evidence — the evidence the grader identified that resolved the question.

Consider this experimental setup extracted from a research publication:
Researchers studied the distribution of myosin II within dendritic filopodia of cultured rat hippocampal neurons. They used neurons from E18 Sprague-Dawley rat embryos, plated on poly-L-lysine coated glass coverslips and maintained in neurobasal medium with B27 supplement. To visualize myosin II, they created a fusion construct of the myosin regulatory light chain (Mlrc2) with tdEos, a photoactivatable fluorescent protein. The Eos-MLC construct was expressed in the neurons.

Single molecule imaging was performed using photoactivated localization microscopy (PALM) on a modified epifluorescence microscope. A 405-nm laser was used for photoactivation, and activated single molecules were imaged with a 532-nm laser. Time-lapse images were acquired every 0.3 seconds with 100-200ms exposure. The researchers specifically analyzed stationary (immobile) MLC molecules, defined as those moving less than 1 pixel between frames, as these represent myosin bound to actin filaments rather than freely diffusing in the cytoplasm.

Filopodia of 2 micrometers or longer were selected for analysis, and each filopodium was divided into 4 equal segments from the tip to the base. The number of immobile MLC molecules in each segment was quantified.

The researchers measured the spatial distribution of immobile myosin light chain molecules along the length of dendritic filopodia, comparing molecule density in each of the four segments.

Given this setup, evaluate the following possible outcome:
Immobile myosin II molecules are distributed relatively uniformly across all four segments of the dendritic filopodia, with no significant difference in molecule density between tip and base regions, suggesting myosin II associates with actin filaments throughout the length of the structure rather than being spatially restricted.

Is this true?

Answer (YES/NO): NO